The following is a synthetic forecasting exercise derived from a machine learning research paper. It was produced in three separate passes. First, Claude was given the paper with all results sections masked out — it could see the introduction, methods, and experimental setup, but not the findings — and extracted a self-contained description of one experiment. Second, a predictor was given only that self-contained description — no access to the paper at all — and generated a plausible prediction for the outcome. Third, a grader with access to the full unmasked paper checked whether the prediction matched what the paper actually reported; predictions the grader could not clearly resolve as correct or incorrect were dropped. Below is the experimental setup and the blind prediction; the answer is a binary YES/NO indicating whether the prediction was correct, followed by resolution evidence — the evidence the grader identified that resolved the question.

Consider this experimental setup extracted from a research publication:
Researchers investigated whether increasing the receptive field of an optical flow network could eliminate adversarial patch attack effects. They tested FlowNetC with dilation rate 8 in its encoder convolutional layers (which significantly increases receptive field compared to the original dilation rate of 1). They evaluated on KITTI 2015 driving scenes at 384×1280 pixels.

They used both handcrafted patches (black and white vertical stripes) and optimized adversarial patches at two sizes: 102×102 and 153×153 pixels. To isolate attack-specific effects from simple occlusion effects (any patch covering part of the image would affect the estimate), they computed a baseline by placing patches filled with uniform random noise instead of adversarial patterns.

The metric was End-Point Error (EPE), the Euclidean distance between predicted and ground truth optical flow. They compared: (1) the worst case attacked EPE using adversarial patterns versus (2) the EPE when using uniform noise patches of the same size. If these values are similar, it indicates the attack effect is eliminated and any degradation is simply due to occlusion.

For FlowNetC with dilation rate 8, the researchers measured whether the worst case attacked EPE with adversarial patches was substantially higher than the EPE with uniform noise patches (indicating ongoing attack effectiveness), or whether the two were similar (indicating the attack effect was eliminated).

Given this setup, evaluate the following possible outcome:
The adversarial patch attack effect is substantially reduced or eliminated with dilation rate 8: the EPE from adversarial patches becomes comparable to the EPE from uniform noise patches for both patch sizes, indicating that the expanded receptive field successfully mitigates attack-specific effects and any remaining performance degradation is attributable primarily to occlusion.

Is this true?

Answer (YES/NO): YES